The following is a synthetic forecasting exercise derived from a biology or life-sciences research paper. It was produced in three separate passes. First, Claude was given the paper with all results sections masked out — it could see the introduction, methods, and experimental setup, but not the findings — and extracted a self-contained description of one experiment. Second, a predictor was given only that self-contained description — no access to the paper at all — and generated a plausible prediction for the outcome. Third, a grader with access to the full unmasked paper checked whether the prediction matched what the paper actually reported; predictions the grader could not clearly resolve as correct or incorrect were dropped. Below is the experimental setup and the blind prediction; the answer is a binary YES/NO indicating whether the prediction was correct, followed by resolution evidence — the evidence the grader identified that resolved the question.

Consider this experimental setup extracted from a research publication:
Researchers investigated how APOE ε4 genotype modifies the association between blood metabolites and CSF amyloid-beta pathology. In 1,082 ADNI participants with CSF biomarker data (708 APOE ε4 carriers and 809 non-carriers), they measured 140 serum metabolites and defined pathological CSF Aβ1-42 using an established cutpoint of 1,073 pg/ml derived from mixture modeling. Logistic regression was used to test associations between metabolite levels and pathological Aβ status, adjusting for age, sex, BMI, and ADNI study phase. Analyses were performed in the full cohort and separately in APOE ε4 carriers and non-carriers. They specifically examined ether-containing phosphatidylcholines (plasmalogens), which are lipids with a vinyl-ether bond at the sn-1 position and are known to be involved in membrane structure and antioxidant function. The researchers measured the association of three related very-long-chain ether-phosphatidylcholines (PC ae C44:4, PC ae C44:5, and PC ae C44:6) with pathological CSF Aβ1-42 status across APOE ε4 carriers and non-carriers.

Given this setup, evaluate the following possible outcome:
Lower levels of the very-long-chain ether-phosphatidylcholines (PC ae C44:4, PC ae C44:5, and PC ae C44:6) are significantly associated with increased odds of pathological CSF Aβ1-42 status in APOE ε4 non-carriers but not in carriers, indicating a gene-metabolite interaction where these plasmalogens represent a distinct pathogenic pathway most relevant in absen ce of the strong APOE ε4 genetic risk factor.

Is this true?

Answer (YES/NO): NO